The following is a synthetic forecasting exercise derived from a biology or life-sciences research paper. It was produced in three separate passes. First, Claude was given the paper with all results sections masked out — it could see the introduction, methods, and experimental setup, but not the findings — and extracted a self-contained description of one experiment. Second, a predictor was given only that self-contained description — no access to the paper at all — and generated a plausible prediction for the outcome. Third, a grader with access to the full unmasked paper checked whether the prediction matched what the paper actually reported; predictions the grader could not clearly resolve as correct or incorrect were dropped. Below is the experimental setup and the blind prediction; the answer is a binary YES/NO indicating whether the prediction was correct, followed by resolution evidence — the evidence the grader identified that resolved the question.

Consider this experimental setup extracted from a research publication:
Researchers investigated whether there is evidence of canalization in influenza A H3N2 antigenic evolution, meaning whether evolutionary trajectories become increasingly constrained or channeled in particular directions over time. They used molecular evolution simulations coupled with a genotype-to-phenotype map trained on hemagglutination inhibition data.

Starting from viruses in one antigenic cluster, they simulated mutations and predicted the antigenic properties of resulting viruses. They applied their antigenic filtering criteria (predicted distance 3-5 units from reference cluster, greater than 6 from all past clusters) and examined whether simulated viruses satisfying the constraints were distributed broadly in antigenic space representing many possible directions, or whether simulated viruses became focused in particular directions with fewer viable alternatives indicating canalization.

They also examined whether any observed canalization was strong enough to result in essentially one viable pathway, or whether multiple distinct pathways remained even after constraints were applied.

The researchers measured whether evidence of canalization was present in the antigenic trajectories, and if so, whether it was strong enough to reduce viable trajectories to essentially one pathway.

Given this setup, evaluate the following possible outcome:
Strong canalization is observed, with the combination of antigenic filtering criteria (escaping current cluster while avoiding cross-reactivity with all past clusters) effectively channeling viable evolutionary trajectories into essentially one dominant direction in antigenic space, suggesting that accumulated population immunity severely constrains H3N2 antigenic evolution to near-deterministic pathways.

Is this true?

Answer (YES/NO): NO